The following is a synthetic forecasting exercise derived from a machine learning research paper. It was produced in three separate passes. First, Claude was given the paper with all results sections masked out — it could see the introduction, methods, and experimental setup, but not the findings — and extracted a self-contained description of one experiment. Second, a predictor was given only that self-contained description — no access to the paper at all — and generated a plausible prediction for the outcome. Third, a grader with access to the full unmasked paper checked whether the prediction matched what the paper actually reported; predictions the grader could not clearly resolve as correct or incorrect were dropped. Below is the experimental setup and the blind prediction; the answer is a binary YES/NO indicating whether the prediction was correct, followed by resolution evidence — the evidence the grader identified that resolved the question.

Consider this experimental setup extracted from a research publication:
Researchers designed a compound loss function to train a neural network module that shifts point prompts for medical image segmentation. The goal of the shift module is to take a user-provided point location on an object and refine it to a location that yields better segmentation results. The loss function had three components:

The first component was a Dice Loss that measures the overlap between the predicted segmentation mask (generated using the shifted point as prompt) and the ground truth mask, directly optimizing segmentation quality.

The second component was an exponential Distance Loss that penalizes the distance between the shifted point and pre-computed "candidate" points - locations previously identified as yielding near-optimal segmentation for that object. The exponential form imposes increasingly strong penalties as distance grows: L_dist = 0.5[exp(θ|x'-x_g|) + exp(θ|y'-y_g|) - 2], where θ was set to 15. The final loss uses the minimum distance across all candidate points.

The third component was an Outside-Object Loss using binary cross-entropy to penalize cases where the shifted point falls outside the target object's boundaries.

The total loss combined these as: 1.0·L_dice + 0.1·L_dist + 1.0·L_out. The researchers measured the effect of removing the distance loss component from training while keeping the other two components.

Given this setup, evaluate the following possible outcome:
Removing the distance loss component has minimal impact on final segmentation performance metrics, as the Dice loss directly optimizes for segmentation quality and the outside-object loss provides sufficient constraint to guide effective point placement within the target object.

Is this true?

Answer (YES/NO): NO